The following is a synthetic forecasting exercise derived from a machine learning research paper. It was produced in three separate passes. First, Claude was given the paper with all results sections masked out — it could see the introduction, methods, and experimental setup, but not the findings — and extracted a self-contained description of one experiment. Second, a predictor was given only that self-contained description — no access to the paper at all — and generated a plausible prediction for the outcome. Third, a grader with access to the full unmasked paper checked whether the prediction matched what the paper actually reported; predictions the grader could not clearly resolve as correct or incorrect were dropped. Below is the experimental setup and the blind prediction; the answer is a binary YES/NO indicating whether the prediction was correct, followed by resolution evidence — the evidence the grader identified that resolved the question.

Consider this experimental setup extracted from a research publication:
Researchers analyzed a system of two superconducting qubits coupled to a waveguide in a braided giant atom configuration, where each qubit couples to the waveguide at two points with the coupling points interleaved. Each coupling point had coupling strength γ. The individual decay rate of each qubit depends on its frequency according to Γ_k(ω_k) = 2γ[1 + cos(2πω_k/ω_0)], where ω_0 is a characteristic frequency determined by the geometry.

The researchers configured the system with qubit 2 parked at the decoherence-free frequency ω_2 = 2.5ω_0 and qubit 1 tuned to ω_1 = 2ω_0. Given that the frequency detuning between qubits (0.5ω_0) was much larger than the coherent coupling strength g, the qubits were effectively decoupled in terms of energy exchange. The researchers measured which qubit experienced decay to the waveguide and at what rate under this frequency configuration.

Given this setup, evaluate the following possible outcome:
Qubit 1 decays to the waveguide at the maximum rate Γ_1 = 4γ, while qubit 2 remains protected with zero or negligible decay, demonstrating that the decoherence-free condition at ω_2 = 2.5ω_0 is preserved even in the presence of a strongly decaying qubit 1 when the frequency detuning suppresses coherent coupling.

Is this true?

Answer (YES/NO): YES